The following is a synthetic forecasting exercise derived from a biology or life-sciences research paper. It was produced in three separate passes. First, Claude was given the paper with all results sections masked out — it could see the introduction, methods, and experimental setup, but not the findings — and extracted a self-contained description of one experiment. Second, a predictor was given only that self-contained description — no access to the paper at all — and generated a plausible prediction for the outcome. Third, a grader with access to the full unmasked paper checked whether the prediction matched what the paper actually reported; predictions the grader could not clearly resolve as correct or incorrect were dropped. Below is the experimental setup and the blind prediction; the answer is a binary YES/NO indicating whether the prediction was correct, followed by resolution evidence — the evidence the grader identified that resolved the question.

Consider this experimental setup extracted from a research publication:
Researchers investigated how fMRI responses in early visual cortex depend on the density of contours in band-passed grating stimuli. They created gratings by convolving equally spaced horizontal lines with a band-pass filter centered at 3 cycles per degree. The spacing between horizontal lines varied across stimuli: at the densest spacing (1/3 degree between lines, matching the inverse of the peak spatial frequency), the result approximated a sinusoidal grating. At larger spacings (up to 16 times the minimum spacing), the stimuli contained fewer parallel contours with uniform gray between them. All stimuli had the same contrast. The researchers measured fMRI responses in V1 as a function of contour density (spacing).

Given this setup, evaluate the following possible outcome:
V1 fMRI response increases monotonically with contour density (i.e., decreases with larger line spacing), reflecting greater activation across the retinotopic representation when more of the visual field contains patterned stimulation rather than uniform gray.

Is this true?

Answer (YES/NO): NO